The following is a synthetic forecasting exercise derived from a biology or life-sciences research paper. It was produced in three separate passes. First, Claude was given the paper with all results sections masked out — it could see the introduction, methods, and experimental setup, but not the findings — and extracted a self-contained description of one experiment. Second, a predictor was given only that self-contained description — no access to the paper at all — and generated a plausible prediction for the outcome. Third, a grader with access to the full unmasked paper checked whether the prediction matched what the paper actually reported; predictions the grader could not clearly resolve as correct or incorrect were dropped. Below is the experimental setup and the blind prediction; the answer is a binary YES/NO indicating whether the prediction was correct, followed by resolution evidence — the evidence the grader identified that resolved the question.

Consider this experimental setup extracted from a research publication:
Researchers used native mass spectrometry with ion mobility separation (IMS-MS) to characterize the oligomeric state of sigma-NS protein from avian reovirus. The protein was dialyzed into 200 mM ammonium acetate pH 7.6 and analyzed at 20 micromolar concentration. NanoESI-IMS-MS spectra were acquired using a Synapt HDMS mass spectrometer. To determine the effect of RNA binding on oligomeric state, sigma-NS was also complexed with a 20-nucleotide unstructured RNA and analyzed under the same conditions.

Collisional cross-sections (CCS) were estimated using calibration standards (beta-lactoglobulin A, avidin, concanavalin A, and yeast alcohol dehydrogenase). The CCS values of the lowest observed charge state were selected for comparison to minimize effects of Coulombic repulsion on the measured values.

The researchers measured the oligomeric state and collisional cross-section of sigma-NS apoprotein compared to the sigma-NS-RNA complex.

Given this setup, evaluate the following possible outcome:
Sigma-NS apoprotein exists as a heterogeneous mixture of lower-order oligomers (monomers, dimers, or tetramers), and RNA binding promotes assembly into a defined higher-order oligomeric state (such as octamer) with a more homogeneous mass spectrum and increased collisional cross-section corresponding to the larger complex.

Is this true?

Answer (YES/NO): NO